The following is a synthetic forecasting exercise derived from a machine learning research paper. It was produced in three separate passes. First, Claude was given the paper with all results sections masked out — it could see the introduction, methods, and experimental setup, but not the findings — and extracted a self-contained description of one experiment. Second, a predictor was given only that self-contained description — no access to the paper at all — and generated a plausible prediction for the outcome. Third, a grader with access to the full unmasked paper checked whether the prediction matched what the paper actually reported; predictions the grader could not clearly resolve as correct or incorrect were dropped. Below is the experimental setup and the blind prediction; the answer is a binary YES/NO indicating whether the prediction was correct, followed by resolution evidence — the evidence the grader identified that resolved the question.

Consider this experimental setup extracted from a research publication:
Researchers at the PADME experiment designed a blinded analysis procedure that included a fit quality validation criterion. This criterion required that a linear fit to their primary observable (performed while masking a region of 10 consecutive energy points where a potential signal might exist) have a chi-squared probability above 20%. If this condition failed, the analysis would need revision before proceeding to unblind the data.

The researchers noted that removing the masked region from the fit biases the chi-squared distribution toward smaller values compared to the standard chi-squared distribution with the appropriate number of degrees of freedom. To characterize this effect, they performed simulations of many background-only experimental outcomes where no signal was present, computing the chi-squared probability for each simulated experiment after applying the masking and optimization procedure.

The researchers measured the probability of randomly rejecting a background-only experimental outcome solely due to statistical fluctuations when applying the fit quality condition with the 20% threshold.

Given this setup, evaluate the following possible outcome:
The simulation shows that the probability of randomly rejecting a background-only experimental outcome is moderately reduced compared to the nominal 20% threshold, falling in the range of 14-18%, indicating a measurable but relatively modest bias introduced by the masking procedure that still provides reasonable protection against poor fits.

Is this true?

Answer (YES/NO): NO